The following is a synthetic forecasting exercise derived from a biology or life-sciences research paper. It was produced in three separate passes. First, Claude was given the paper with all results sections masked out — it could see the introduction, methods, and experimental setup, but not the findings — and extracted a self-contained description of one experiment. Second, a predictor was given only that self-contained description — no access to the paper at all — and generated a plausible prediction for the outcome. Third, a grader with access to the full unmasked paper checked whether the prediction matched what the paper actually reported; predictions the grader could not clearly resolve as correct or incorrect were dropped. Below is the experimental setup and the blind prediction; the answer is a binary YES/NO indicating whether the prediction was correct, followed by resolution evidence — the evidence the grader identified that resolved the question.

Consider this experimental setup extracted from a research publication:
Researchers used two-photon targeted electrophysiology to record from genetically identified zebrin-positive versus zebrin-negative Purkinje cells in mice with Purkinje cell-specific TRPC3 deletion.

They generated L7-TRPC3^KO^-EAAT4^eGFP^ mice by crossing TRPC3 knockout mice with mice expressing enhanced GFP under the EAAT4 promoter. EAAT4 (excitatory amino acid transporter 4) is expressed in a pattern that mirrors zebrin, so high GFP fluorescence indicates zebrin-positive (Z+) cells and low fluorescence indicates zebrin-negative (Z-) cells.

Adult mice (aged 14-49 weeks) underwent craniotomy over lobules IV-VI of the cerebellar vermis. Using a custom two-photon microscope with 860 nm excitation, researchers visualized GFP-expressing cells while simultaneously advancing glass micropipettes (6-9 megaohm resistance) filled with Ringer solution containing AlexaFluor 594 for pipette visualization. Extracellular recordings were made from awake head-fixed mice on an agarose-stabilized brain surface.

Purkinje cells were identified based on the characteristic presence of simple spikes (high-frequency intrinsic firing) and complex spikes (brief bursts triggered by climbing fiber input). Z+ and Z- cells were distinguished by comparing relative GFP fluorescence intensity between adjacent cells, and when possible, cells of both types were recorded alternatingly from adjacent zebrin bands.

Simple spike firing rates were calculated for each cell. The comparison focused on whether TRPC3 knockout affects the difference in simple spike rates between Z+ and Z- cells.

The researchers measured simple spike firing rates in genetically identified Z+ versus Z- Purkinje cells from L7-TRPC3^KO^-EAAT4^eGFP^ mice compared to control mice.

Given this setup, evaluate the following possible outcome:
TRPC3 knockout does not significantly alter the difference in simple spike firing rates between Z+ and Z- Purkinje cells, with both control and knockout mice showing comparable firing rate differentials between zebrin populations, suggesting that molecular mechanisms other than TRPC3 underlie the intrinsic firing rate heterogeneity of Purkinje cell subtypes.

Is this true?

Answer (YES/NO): NO